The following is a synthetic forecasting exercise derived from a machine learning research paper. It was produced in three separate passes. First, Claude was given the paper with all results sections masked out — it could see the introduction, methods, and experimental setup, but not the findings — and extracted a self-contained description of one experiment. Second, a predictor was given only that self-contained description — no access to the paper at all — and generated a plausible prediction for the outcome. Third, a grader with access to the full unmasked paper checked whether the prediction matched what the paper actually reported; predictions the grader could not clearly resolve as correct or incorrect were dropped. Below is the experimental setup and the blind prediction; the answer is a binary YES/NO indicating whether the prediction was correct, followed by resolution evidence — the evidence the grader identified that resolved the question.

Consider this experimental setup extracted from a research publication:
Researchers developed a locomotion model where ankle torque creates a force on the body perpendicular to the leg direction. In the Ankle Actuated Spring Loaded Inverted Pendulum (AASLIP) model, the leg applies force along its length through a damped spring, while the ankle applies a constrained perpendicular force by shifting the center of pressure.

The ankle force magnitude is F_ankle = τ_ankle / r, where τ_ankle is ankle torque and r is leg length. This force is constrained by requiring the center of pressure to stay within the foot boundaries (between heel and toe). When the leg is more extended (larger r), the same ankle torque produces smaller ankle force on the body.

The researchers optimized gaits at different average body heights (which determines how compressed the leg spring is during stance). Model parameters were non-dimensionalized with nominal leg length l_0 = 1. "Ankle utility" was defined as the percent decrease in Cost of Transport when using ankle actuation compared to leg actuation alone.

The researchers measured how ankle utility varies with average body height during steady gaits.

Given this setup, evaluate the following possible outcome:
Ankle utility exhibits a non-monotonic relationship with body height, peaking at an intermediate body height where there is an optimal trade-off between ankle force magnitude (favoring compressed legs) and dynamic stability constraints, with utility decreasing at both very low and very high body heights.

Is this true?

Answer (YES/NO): YES